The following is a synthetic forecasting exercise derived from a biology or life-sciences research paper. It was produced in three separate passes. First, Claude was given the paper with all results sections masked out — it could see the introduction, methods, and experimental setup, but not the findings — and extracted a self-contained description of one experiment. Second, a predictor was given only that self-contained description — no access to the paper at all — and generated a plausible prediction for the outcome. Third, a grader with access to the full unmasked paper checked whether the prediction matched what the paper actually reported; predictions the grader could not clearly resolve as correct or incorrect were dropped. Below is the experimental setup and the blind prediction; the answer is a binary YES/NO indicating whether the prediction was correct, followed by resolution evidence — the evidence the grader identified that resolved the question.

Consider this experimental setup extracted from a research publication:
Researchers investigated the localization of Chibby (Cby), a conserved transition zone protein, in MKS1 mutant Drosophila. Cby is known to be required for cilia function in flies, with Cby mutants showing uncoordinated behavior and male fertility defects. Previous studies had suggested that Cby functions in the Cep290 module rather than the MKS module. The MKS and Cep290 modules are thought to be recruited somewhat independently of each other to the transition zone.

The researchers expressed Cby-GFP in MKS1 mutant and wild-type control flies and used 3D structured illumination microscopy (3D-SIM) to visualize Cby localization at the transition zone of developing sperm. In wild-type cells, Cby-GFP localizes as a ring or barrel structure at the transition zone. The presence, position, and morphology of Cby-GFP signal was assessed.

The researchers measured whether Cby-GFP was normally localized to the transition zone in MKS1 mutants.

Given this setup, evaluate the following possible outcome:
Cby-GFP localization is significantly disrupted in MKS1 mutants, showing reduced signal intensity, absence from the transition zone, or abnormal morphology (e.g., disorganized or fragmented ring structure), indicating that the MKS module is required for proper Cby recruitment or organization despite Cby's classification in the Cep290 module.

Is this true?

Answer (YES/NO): NO